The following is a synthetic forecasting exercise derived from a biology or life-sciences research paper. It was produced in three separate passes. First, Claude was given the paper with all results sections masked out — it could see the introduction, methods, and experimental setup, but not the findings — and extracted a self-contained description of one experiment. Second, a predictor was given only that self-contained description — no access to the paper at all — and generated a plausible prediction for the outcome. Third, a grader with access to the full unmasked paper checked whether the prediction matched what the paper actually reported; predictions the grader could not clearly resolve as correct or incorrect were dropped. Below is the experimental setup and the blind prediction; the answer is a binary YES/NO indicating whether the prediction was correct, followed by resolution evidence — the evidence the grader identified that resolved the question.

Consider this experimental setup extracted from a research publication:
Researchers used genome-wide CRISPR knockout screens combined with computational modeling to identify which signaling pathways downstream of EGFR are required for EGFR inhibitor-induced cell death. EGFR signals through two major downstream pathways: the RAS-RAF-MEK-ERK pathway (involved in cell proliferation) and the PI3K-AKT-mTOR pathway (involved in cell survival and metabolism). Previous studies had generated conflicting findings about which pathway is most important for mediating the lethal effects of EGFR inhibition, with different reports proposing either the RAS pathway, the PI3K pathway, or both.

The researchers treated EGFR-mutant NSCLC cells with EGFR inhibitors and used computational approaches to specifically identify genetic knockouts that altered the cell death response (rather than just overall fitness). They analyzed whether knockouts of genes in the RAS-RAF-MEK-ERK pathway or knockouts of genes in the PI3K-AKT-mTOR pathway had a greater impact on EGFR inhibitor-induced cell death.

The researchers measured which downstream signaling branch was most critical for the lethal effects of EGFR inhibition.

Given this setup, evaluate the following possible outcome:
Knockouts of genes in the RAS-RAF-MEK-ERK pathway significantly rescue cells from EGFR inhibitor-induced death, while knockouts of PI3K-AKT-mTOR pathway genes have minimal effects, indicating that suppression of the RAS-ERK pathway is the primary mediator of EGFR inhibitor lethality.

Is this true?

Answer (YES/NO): NO